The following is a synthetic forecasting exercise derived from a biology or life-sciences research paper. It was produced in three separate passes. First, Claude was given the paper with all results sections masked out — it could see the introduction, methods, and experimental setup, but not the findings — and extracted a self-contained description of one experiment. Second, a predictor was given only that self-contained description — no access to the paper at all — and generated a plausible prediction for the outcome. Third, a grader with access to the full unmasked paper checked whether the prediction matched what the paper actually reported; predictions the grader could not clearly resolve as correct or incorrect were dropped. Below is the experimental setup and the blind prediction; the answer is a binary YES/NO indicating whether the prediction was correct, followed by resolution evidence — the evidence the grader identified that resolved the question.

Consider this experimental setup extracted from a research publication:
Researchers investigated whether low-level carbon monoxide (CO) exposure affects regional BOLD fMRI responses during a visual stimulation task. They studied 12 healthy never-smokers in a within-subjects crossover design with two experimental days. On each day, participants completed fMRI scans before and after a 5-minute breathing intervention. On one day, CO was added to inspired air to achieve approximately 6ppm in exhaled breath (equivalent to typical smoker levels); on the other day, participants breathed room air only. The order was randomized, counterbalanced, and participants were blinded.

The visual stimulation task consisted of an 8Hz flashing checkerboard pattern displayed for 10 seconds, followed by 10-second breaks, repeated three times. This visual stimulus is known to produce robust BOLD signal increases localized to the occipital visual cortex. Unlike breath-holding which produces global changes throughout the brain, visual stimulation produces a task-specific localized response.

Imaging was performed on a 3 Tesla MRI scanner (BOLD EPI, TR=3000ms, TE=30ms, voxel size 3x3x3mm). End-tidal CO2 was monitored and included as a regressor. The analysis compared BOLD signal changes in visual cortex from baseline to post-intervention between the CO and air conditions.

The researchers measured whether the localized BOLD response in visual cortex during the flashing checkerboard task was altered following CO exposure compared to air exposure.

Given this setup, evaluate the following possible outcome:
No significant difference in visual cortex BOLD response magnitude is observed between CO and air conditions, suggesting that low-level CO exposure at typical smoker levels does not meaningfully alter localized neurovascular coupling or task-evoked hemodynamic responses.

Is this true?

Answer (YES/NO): NO